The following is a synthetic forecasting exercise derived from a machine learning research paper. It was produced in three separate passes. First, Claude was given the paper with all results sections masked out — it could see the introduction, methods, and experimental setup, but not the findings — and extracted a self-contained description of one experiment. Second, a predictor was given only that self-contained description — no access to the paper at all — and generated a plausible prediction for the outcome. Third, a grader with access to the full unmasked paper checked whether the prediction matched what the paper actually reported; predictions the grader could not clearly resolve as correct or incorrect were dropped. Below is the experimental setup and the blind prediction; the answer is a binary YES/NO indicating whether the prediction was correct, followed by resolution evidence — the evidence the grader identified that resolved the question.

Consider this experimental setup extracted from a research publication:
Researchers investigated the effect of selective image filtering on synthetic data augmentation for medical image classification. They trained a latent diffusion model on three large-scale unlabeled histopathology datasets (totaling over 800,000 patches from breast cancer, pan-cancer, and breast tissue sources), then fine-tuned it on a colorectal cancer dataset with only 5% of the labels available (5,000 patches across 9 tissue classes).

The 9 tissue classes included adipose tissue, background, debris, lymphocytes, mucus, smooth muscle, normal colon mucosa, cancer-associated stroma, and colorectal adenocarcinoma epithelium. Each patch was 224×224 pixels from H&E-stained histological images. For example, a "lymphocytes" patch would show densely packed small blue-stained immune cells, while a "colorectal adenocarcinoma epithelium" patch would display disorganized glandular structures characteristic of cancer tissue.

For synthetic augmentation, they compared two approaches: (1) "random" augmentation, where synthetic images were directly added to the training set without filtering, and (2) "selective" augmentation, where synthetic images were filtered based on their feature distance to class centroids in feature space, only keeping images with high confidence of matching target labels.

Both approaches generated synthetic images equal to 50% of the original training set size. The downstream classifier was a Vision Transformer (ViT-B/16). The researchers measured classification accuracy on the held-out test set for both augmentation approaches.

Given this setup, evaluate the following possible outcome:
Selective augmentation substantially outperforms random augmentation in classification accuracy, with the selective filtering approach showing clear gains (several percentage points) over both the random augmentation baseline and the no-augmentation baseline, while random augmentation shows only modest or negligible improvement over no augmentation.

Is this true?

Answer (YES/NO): YES